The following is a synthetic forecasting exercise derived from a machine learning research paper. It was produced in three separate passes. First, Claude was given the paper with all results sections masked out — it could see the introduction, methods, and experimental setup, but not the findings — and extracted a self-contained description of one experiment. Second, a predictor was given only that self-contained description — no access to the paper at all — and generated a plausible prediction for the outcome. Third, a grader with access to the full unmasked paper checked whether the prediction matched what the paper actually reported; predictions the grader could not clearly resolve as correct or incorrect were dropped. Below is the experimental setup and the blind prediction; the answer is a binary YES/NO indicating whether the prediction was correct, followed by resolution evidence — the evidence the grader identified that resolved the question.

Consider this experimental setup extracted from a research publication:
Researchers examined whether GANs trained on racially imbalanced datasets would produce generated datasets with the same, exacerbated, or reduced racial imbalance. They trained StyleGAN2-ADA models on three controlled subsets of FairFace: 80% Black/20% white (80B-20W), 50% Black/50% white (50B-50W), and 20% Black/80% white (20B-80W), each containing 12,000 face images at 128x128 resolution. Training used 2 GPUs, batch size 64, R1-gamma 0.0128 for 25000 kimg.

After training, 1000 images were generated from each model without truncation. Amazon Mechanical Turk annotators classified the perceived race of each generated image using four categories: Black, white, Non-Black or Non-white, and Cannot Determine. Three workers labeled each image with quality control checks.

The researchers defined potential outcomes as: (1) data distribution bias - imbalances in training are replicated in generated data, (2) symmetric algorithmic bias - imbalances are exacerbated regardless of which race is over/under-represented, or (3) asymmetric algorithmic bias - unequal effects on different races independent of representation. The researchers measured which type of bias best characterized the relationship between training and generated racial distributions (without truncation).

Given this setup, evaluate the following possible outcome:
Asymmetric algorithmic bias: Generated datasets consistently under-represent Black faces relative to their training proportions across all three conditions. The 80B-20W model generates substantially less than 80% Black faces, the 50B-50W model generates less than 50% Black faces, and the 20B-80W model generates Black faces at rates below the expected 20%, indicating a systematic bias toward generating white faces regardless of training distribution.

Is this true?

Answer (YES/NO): NO